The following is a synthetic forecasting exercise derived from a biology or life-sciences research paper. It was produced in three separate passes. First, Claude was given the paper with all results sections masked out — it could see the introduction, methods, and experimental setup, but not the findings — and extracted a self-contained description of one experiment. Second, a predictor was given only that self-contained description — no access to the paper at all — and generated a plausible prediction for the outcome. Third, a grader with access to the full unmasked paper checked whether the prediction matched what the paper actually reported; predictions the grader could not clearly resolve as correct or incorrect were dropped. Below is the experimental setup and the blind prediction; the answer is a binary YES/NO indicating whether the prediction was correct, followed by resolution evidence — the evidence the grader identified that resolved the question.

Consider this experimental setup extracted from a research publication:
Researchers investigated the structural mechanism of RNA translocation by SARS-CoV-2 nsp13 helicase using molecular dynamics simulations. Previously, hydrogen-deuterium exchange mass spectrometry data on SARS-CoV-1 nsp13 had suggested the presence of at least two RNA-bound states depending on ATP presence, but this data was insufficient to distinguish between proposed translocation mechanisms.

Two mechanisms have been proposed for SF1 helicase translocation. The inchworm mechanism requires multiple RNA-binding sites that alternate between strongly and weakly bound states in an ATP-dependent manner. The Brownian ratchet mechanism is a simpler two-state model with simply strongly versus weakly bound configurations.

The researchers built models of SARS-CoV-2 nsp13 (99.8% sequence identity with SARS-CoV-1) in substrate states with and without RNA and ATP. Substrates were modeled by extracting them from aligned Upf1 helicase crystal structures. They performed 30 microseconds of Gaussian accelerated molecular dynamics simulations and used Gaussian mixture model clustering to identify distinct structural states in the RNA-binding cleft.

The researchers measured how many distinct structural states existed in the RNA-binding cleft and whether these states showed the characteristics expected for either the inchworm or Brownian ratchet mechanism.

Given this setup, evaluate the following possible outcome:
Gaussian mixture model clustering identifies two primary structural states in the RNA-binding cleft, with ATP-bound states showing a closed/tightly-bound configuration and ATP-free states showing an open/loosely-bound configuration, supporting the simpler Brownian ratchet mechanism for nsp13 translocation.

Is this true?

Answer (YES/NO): NO